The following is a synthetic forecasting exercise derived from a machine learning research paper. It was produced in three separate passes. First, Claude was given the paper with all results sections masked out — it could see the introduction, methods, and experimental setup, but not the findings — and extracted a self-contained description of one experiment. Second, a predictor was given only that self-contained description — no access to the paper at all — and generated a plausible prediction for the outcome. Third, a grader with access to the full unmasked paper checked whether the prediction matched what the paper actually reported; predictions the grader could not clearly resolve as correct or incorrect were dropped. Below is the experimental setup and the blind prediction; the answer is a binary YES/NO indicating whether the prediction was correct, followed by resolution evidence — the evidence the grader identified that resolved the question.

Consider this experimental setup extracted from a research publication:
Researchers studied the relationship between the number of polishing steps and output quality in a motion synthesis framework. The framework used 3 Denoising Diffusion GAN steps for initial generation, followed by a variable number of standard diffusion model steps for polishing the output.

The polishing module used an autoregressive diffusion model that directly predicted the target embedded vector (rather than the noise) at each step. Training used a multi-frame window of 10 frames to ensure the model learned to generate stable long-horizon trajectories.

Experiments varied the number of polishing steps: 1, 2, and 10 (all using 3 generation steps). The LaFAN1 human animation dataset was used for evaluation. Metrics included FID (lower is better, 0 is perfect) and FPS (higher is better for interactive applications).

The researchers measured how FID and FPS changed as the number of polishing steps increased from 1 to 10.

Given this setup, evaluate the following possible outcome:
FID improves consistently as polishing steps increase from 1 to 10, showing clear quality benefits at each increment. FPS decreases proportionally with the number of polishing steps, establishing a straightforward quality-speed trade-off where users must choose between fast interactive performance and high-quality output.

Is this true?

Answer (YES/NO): NO